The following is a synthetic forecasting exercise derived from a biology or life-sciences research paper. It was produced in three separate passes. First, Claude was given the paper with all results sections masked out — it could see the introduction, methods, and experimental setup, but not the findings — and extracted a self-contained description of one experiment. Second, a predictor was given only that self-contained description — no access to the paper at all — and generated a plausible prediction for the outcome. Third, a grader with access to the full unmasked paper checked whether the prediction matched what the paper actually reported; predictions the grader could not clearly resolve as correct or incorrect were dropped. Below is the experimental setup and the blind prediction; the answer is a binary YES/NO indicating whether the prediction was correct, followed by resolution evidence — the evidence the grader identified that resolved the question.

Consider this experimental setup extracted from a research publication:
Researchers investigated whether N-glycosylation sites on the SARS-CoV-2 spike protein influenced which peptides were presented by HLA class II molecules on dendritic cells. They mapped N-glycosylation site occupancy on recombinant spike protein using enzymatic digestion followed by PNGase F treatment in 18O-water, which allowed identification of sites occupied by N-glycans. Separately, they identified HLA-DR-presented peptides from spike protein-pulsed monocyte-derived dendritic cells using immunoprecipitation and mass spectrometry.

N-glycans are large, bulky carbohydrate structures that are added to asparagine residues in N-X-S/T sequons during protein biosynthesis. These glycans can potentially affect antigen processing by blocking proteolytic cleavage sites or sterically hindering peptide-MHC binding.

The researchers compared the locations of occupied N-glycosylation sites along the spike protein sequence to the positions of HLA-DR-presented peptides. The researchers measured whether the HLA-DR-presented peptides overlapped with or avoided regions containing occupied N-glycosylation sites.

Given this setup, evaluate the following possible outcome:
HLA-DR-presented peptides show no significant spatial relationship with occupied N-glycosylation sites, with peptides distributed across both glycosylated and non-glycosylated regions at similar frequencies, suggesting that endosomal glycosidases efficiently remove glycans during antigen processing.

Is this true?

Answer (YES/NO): NO